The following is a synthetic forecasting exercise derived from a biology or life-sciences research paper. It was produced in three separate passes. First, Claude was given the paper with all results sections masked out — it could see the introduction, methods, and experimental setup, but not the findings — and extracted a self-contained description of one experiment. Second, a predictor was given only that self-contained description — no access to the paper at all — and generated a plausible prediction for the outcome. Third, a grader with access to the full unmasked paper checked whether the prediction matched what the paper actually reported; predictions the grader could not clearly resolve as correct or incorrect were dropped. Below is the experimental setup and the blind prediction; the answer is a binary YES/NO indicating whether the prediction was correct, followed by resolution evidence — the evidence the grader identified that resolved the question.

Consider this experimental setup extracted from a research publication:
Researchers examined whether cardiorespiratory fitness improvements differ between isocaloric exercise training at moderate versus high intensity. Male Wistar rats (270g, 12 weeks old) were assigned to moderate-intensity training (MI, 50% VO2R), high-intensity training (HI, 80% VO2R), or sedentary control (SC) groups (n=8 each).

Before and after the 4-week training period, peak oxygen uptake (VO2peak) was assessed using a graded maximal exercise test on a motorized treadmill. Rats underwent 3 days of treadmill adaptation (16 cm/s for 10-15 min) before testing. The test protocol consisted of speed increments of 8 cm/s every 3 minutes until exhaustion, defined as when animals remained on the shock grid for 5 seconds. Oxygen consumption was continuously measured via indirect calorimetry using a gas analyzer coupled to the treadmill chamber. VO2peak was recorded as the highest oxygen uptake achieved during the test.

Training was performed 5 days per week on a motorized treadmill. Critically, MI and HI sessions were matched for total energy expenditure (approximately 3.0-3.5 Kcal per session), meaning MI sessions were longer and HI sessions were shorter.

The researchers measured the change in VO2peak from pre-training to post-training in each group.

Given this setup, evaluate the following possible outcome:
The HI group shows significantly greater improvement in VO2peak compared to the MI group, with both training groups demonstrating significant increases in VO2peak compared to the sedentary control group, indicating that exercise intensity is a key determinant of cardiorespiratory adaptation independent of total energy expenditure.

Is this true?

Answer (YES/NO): NO